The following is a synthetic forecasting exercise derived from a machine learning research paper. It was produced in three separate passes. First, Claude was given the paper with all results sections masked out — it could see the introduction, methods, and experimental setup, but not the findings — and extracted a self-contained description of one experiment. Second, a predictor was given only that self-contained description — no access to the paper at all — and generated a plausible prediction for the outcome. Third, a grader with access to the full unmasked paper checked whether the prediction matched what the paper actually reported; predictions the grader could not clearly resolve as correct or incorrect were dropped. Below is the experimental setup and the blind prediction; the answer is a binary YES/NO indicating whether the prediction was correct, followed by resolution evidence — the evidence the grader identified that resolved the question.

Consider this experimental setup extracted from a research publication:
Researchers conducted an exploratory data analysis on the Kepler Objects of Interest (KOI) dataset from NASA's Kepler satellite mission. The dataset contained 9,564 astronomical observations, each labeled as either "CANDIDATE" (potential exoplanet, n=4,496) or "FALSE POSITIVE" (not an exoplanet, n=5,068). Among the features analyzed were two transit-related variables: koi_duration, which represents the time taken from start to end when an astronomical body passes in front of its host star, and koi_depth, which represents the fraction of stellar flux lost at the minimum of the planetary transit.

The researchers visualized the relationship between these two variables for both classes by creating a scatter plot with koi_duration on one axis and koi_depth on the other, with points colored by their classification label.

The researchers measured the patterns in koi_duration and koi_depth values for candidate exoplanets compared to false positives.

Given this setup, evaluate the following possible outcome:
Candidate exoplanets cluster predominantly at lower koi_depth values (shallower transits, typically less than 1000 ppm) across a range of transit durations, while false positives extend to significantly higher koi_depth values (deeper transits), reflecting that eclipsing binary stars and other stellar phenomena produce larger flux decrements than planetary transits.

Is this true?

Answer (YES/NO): NO